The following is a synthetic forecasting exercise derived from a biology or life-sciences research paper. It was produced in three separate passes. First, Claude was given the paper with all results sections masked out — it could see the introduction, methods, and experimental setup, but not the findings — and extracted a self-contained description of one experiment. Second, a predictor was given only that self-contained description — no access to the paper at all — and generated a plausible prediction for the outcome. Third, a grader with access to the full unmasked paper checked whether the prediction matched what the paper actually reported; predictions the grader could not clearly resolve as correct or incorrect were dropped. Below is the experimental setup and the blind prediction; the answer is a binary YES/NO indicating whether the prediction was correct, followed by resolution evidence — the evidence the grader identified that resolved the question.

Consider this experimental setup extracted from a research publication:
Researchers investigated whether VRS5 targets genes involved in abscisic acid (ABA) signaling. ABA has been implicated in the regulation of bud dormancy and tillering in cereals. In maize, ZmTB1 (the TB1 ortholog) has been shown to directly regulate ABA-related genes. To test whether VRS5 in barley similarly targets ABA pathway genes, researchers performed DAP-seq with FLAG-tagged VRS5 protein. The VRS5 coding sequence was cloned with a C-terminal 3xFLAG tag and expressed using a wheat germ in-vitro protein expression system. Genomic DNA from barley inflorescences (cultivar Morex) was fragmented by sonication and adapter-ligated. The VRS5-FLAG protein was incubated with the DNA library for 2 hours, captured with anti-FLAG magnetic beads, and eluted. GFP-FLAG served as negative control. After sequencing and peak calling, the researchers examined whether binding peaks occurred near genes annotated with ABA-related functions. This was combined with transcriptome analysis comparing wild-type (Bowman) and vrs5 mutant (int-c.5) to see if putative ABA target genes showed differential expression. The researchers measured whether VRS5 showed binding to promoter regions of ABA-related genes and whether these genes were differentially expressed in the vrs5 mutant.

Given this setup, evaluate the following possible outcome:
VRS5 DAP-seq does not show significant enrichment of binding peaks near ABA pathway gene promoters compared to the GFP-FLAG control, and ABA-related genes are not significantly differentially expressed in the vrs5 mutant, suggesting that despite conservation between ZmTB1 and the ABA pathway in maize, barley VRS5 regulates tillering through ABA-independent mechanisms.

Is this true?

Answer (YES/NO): NO